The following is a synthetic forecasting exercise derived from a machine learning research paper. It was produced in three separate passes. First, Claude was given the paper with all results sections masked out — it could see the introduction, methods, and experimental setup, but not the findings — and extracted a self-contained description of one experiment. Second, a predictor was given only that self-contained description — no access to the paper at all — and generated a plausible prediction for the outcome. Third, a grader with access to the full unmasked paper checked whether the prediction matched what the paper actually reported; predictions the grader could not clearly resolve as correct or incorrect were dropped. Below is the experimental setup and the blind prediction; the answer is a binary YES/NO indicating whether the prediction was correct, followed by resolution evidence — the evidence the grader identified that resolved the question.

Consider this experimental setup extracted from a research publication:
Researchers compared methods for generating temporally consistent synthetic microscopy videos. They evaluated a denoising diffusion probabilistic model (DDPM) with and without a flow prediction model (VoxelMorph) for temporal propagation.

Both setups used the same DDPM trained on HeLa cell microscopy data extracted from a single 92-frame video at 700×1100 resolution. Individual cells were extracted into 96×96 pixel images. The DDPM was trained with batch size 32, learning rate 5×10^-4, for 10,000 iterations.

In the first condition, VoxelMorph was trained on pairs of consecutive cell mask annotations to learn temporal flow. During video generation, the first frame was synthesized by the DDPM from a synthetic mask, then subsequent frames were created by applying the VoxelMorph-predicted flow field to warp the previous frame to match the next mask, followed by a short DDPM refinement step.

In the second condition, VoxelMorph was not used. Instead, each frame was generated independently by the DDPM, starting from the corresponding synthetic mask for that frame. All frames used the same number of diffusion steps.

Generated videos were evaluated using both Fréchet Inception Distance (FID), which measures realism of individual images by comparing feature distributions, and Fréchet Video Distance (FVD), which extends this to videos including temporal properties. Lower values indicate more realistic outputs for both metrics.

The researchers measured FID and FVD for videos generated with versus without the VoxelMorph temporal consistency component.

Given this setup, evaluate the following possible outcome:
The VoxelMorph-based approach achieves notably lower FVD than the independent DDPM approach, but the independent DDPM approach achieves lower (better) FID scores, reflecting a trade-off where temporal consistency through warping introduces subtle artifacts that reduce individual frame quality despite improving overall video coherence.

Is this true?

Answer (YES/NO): YES